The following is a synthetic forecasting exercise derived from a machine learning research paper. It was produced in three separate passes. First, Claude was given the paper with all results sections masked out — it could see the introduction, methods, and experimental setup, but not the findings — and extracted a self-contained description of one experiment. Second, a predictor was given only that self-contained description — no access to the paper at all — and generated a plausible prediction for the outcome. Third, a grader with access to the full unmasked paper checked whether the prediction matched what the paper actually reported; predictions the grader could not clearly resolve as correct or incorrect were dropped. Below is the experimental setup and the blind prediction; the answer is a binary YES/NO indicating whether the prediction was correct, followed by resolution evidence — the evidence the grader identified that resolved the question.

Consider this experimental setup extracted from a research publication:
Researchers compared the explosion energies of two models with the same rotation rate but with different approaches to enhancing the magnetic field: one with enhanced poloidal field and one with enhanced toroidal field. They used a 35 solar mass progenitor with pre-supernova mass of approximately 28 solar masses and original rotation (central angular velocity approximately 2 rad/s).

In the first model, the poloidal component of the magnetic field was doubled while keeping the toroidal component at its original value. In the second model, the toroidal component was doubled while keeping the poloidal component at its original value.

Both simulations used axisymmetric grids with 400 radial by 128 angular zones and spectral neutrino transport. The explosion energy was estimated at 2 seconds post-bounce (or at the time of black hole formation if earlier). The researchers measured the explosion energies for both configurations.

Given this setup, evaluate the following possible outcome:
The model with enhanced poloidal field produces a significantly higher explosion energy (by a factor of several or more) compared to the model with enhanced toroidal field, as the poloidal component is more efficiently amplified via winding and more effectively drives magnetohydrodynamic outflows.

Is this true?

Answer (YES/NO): NO